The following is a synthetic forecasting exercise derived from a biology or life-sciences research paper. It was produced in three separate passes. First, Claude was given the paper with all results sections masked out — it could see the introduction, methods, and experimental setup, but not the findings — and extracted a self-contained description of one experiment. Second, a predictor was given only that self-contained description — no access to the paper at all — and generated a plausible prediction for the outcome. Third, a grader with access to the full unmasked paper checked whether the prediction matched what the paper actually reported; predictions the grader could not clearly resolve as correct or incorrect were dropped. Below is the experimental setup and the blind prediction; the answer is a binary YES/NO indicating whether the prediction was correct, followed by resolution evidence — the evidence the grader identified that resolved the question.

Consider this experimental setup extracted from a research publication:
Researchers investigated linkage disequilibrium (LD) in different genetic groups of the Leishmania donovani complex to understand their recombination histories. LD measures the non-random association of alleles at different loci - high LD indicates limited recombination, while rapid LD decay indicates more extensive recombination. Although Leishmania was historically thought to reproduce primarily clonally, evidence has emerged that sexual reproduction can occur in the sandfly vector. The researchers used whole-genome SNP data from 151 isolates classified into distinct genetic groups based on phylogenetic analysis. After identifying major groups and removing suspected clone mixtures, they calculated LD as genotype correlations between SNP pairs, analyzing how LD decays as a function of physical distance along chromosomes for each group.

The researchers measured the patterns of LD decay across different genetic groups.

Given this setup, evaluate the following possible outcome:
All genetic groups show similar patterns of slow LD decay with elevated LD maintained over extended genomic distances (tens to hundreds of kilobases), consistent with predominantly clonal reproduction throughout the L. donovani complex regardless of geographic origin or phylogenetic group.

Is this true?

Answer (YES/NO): NO